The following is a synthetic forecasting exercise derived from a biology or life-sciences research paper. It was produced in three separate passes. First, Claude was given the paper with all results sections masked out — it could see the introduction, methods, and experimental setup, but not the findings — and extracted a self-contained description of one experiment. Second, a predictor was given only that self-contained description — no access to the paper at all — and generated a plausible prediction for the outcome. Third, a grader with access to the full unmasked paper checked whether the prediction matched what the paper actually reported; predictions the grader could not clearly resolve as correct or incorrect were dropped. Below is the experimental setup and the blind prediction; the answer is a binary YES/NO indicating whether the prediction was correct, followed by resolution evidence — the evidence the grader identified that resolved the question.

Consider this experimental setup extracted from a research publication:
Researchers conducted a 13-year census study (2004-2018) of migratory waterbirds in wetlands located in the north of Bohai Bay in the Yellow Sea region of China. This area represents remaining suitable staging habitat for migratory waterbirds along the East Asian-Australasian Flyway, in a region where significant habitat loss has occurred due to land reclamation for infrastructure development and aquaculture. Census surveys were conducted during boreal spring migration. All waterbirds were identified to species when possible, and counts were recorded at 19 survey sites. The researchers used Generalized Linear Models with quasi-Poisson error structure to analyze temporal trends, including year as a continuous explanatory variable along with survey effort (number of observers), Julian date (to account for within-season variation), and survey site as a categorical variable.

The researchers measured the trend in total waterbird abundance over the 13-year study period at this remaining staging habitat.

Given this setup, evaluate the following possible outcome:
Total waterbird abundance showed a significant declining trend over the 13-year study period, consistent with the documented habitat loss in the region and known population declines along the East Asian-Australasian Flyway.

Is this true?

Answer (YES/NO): NO